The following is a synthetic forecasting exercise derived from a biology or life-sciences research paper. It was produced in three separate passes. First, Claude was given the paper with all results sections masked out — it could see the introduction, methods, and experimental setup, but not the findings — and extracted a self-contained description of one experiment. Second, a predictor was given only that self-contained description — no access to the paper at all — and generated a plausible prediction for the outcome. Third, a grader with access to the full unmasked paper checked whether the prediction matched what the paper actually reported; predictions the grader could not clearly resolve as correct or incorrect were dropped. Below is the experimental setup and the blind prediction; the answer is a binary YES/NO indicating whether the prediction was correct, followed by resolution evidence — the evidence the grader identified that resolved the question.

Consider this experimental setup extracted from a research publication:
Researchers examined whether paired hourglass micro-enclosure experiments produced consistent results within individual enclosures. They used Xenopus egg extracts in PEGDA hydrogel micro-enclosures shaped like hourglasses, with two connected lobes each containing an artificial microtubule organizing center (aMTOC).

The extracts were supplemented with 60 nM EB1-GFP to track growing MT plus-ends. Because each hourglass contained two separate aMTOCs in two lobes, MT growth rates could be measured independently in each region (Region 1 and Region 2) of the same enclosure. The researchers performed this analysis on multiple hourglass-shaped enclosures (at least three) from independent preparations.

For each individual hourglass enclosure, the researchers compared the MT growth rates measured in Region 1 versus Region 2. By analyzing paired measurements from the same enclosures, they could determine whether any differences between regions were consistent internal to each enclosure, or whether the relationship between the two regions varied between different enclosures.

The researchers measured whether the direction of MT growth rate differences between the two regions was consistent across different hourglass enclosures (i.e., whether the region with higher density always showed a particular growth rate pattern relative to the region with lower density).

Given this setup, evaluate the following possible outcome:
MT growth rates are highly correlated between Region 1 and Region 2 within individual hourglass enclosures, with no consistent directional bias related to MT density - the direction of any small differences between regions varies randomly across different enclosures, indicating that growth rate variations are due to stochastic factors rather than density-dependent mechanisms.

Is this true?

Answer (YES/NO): NO